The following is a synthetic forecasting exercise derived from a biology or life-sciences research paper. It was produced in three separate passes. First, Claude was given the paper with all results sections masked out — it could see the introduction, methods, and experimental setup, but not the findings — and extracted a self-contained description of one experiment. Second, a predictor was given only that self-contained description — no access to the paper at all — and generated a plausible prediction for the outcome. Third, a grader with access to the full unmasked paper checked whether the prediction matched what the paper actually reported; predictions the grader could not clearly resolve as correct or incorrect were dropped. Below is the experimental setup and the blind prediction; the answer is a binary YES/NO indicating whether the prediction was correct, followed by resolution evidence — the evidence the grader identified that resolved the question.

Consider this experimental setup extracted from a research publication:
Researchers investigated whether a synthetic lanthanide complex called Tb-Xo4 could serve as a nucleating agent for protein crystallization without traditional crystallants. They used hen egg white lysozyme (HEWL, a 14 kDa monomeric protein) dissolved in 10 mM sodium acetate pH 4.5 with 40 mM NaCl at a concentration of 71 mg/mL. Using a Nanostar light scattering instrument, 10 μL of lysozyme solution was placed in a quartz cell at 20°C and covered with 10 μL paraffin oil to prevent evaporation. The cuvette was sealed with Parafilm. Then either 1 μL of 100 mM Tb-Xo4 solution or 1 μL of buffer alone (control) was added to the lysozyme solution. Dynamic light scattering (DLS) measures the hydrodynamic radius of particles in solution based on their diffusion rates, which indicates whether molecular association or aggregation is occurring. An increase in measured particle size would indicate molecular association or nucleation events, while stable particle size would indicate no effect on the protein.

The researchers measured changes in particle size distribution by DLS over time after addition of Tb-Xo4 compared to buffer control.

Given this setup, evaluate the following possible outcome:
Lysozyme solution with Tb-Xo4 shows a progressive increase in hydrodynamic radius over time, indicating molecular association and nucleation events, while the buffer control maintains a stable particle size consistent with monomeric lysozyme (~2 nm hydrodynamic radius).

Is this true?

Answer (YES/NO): NO